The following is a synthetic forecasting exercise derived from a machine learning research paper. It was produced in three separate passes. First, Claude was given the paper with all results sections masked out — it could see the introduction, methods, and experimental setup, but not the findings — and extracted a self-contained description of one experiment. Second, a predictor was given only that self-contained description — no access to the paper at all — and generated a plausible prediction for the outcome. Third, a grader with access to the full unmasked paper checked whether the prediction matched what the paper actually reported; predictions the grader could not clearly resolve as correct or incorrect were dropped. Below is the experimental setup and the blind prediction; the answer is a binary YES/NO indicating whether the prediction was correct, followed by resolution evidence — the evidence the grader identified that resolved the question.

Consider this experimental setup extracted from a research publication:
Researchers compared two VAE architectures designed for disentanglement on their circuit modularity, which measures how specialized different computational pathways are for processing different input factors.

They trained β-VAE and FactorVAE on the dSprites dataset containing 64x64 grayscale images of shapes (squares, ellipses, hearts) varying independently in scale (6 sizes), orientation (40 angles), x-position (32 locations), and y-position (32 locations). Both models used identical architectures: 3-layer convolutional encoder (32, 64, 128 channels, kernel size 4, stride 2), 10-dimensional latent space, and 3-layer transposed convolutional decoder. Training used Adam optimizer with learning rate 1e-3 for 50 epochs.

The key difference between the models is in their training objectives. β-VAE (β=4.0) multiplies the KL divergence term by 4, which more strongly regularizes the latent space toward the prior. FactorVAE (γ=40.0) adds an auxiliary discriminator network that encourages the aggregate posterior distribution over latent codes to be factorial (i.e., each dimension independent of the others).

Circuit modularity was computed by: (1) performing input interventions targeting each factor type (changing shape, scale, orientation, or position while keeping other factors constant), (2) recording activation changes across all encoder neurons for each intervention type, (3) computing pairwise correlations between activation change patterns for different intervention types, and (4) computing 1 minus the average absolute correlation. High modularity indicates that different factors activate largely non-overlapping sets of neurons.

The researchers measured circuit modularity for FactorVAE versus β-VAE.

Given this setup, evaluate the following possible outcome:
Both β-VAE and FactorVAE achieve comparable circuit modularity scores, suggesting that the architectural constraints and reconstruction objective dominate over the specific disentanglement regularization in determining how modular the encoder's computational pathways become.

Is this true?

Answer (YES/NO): NO